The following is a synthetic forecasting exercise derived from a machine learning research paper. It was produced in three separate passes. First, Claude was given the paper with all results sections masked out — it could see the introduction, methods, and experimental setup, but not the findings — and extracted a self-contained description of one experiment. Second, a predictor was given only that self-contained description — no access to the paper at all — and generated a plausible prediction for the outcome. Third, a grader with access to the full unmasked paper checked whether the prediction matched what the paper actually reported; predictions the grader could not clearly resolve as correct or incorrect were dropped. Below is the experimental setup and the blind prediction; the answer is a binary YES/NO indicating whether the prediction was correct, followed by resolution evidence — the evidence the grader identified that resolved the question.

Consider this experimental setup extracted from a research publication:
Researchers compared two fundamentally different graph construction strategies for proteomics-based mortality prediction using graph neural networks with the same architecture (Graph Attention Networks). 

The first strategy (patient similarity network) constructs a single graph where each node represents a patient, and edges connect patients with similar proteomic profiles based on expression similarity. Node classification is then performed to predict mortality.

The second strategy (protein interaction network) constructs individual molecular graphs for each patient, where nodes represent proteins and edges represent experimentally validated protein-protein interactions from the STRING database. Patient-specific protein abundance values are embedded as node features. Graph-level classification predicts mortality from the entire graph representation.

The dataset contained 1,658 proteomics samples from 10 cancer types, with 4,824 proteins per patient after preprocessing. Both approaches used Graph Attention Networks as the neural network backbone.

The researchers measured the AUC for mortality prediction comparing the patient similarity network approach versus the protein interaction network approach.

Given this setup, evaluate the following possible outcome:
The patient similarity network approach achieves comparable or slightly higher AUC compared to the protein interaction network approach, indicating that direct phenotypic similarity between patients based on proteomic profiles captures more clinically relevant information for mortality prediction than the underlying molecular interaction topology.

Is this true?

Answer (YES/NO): NO